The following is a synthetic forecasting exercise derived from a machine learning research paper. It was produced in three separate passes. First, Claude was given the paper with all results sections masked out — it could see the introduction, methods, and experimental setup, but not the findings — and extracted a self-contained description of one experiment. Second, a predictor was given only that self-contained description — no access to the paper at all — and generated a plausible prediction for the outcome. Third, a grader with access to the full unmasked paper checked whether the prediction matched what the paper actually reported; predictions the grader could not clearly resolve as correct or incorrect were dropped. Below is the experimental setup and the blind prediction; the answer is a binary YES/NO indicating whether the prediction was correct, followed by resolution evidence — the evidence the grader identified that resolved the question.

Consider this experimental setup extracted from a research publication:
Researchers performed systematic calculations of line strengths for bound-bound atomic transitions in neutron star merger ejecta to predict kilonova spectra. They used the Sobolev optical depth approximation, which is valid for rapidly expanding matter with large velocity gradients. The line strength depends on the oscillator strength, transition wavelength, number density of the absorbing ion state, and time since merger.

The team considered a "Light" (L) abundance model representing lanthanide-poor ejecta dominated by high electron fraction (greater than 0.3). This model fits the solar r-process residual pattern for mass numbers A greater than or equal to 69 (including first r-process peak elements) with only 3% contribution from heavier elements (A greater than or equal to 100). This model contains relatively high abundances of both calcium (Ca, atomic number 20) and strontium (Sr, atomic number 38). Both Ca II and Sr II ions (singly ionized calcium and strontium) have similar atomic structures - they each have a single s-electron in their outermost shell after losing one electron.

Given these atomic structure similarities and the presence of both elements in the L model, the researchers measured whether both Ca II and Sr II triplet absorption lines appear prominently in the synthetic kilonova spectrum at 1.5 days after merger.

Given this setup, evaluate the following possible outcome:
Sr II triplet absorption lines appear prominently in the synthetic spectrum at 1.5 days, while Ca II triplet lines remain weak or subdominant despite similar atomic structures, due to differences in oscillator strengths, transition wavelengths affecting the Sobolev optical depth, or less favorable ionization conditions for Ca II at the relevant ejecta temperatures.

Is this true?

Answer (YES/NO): NO